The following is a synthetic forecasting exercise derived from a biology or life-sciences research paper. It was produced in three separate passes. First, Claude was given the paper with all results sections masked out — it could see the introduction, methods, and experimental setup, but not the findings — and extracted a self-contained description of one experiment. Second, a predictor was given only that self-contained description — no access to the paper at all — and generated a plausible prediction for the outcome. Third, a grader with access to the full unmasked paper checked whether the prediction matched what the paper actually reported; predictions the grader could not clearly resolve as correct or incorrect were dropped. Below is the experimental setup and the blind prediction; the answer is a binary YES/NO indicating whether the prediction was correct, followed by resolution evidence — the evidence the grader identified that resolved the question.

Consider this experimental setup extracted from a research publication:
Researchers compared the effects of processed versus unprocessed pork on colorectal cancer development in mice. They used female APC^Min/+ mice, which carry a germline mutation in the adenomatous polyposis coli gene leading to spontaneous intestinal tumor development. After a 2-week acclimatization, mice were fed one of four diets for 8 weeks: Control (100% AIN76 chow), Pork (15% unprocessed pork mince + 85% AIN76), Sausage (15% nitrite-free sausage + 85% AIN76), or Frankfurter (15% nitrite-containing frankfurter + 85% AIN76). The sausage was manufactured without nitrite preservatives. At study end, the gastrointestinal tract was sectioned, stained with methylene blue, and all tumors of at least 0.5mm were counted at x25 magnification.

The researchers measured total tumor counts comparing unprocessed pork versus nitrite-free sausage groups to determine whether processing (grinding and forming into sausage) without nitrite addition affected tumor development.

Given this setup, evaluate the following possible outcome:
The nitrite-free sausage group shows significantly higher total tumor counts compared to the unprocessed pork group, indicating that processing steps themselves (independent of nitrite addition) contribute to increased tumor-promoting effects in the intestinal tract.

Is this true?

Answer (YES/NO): NO